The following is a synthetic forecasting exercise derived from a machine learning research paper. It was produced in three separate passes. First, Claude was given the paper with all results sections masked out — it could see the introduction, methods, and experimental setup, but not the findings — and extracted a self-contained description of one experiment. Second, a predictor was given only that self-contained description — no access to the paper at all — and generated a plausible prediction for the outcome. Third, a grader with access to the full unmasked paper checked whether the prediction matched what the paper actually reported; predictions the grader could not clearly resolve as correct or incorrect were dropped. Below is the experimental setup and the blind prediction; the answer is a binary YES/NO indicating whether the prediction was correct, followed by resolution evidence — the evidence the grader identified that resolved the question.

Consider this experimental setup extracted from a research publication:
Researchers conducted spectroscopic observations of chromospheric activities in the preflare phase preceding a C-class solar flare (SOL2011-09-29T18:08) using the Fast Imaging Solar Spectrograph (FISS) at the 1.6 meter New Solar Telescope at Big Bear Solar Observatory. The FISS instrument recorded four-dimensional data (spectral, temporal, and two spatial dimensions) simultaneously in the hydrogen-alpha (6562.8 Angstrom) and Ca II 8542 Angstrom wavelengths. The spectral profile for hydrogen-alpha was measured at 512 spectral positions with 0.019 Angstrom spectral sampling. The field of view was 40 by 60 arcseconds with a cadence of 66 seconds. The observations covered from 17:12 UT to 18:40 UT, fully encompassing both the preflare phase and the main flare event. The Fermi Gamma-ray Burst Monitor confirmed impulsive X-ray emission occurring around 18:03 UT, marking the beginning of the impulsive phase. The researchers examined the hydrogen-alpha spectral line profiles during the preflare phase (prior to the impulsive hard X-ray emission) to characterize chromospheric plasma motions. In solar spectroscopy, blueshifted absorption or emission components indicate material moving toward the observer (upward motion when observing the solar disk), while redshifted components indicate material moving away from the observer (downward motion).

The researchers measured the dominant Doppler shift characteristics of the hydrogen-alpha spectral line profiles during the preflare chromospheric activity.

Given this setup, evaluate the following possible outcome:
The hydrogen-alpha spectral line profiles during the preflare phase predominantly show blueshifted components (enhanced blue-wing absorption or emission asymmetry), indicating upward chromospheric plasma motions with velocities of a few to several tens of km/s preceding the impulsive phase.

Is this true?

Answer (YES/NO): NO